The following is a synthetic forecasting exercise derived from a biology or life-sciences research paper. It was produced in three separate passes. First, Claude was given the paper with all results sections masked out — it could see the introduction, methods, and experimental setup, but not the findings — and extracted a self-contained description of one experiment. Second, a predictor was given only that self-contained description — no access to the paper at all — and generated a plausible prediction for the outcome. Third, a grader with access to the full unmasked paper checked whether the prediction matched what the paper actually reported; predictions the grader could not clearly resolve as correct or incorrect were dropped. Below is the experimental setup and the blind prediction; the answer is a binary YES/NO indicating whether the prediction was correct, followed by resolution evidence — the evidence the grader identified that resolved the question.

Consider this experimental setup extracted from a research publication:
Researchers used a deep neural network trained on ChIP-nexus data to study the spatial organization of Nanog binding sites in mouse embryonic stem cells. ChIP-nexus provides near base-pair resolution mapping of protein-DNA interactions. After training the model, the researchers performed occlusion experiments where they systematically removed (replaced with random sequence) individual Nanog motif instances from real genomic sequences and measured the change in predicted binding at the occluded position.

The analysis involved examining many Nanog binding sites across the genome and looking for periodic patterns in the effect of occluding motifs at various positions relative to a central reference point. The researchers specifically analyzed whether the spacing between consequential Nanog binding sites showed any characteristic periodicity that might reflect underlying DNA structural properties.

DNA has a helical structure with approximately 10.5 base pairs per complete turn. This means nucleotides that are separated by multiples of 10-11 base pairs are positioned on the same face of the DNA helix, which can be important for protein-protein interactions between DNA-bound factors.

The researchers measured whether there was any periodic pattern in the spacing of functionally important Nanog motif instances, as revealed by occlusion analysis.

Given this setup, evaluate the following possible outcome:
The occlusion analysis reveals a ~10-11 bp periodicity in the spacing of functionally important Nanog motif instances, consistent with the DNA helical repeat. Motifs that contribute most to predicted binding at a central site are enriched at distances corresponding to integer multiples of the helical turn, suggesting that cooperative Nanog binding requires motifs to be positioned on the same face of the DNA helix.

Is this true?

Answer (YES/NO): YES